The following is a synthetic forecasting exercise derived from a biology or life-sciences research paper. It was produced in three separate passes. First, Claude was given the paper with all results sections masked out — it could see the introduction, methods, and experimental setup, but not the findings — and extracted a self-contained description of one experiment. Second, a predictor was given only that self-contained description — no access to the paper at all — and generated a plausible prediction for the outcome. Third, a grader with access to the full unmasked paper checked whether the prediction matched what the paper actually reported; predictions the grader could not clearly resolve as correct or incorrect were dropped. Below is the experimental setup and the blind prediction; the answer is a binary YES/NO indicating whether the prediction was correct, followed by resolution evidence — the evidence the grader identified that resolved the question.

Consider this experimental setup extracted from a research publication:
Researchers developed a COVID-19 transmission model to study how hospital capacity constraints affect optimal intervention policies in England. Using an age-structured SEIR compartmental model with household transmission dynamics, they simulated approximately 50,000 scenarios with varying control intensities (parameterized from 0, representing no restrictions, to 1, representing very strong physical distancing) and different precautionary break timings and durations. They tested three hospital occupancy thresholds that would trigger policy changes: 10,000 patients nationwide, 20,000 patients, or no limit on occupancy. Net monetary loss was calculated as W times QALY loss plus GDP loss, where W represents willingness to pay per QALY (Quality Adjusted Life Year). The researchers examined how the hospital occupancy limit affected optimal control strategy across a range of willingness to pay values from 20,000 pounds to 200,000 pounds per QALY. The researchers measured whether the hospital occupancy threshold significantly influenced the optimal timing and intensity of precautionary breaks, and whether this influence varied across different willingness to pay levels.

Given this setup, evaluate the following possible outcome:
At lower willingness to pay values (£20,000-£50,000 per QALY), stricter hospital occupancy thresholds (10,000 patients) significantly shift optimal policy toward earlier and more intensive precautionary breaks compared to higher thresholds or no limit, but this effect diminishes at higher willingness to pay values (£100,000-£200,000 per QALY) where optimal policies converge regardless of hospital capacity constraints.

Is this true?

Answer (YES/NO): NO